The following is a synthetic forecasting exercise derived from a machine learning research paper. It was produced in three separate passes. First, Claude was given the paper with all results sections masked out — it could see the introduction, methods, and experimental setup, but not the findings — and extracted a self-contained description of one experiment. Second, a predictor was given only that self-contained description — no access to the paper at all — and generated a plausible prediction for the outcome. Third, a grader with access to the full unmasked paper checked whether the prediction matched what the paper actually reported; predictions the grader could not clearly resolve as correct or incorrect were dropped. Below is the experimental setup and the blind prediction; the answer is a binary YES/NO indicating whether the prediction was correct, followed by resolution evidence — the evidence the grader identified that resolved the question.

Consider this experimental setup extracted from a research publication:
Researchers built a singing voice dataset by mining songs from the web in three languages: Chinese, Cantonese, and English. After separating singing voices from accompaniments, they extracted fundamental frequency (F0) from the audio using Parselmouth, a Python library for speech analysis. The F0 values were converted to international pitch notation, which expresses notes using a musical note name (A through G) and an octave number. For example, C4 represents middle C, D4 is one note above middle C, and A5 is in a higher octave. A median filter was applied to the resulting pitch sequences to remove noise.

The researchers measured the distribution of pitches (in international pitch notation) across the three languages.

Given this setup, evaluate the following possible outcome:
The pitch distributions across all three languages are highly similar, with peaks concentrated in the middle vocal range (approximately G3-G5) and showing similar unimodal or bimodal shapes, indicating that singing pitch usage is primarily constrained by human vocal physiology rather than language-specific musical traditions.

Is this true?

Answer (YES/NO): NO